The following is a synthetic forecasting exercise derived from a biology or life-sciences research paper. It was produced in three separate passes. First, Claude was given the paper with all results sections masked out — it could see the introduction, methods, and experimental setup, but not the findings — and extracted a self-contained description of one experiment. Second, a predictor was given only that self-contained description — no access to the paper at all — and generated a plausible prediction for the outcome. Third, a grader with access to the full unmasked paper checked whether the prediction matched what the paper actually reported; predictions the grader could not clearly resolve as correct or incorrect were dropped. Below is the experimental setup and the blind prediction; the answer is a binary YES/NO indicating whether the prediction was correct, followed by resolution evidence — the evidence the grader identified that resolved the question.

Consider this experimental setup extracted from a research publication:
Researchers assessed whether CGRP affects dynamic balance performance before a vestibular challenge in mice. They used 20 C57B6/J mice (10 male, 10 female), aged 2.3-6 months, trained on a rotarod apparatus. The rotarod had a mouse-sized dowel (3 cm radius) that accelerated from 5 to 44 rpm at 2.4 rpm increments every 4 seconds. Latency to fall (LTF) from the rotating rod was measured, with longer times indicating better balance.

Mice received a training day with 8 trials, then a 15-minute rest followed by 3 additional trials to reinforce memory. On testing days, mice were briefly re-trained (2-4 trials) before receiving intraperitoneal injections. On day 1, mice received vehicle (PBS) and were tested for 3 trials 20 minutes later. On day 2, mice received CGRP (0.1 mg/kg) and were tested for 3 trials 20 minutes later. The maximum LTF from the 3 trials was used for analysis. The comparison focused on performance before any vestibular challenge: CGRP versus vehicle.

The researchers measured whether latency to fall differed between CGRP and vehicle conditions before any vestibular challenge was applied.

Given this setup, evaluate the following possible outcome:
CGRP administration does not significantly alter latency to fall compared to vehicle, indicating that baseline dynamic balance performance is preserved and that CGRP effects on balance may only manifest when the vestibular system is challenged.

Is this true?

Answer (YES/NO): NO